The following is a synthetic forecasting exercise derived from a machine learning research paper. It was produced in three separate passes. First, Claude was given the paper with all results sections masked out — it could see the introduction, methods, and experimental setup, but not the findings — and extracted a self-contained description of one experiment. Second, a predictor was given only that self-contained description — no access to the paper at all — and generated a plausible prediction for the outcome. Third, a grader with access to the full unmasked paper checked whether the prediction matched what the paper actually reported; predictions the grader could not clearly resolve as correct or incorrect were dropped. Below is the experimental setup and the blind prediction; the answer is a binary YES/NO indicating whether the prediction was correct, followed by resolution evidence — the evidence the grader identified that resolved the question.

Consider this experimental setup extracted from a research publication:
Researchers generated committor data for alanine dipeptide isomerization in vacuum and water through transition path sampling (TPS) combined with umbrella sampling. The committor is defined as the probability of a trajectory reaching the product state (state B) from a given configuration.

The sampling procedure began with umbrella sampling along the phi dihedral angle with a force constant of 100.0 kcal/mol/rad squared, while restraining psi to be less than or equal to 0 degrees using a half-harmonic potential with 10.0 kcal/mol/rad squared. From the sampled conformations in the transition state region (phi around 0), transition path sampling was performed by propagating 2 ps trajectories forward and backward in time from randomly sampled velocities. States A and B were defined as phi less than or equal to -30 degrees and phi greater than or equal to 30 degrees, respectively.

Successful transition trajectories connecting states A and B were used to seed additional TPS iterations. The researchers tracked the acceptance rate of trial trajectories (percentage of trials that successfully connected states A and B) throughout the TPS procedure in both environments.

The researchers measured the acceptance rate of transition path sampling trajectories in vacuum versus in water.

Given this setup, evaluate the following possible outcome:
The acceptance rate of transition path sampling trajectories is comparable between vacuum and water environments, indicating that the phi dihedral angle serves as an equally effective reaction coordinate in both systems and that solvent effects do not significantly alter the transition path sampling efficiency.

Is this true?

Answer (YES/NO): NO